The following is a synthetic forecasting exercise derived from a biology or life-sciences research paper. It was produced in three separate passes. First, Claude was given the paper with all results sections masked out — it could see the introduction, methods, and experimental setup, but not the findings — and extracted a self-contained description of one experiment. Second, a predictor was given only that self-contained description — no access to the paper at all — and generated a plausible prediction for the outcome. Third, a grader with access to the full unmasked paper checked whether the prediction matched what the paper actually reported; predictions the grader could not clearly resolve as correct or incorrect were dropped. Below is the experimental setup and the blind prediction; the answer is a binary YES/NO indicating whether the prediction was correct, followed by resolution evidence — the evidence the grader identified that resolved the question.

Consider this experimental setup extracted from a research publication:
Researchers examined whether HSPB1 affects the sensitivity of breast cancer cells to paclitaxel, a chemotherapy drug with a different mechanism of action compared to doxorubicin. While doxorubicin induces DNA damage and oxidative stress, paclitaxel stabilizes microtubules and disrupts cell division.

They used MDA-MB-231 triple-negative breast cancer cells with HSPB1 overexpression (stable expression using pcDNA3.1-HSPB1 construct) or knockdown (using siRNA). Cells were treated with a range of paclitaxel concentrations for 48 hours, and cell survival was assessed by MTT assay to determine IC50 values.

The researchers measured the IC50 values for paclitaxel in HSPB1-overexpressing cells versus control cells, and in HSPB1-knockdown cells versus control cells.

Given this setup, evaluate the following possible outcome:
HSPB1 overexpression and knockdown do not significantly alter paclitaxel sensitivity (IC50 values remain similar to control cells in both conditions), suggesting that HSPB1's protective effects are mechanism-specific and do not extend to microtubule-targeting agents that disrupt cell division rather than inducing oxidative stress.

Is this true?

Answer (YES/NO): NO